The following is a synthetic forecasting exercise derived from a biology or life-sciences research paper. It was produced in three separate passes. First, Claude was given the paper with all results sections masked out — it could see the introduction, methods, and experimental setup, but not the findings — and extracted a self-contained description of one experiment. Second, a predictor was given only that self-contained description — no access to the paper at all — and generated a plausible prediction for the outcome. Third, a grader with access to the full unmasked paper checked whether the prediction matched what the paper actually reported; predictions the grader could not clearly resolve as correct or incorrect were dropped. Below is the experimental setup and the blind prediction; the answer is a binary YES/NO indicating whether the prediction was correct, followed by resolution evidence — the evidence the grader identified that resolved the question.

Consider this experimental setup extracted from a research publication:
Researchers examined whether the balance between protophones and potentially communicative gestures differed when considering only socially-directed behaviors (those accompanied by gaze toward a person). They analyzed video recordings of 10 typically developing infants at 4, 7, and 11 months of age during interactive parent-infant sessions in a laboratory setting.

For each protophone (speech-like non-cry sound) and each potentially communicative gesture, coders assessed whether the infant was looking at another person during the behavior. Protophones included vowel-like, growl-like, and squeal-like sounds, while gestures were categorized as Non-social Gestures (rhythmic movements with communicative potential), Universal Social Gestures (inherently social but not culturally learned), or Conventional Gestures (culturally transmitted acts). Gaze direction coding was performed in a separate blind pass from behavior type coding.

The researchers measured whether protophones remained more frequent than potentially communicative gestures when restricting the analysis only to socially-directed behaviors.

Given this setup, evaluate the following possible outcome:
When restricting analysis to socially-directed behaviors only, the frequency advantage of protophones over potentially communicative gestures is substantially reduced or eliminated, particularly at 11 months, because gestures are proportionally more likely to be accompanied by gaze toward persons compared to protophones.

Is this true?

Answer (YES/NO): NO